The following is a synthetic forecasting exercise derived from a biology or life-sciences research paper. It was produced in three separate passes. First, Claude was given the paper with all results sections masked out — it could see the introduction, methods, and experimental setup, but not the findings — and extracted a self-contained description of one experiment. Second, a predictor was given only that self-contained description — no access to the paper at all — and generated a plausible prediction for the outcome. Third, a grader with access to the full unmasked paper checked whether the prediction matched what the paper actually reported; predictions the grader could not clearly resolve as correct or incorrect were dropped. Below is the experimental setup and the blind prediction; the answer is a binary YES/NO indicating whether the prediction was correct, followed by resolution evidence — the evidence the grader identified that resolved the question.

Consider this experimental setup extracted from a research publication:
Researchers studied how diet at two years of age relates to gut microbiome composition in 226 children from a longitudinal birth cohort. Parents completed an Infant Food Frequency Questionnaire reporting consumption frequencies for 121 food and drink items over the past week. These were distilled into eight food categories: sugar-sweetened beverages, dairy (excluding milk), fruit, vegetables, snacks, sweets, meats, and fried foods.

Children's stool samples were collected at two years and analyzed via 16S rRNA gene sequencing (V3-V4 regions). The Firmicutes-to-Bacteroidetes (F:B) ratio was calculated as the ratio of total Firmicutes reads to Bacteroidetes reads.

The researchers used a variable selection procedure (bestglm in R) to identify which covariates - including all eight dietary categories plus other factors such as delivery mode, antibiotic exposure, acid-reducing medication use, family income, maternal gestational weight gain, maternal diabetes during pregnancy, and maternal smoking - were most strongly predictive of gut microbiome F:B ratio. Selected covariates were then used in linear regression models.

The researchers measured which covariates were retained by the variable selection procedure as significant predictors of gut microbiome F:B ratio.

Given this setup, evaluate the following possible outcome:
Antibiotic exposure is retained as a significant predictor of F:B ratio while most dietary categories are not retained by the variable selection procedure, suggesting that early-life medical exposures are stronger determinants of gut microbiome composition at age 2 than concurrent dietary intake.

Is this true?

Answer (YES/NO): NO